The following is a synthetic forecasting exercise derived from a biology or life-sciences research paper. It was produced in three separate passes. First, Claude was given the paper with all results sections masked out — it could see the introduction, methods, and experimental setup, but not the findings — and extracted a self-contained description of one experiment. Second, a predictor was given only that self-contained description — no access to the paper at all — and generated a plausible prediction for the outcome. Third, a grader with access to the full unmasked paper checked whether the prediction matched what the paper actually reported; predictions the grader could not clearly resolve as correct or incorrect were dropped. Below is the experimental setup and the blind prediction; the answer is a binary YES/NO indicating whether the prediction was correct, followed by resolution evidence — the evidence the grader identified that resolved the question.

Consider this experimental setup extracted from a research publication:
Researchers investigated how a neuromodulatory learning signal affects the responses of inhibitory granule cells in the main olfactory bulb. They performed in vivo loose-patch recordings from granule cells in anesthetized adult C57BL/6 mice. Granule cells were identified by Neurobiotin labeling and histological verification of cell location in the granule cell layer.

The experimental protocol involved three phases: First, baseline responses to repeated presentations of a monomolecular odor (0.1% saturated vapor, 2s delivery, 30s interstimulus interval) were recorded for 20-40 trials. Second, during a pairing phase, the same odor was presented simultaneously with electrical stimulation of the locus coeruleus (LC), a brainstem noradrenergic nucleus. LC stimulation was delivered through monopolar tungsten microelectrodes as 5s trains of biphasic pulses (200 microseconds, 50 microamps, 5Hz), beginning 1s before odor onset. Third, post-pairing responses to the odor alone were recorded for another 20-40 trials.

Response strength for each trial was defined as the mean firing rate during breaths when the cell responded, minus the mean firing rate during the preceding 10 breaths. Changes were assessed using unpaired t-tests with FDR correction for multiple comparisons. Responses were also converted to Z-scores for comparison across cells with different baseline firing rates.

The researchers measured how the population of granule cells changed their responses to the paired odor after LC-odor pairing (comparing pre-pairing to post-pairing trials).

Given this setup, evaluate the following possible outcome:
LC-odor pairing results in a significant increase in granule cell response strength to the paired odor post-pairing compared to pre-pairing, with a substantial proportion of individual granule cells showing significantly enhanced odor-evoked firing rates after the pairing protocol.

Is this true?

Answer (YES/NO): NO